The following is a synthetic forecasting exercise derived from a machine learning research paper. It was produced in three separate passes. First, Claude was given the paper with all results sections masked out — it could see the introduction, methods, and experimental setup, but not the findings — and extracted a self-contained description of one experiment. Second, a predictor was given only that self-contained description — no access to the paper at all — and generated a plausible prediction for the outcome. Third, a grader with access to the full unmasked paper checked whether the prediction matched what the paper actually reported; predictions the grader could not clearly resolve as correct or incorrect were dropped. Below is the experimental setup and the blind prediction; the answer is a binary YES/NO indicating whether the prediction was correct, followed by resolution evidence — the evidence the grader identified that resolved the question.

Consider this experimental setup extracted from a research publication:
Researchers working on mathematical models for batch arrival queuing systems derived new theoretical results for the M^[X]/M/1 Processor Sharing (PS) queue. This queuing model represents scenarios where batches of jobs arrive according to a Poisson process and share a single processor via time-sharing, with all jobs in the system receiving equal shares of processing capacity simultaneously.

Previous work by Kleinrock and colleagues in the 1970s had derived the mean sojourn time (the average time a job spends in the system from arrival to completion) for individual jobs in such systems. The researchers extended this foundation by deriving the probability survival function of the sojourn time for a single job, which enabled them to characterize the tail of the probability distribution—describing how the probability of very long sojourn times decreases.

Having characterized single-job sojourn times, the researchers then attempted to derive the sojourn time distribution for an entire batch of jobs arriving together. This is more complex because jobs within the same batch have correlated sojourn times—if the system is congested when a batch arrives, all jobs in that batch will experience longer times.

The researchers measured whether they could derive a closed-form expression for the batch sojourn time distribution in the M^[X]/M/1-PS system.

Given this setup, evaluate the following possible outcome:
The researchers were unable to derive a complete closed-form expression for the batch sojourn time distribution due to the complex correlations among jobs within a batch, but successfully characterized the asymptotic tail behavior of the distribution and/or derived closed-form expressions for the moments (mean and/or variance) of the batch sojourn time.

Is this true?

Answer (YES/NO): NO